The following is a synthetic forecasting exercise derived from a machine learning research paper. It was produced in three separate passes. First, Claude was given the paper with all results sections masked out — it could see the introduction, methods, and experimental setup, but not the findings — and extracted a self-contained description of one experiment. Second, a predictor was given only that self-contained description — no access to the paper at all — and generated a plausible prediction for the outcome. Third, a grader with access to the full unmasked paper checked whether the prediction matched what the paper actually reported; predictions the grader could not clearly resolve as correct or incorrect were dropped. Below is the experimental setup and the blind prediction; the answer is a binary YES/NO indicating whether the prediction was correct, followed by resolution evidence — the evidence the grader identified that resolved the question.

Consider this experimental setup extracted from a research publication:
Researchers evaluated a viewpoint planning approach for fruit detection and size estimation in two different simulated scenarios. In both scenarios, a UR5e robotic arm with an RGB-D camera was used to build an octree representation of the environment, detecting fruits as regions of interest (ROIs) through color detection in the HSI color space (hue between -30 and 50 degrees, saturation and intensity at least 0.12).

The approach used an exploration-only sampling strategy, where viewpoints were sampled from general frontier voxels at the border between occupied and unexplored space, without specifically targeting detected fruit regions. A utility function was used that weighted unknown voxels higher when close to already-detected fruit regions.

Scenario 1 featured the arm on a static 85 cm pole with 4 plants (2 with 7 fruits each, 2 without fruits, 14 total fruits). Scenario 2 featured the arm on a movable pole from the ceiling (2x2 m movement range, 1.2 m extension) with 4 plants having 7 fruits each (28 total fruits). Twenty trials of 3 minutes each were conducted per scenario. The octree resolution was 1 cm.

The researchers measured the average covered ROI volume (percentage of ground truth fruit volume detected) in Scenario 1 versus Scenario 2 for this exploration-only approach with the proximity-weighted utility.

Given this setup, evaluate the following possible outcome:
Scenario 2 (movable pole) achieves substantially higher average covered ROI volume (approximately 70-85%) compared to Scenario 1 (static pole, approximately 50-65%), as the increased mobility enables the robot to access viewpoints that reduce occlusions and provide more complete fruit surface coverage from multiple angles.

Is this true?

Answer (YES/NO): NO